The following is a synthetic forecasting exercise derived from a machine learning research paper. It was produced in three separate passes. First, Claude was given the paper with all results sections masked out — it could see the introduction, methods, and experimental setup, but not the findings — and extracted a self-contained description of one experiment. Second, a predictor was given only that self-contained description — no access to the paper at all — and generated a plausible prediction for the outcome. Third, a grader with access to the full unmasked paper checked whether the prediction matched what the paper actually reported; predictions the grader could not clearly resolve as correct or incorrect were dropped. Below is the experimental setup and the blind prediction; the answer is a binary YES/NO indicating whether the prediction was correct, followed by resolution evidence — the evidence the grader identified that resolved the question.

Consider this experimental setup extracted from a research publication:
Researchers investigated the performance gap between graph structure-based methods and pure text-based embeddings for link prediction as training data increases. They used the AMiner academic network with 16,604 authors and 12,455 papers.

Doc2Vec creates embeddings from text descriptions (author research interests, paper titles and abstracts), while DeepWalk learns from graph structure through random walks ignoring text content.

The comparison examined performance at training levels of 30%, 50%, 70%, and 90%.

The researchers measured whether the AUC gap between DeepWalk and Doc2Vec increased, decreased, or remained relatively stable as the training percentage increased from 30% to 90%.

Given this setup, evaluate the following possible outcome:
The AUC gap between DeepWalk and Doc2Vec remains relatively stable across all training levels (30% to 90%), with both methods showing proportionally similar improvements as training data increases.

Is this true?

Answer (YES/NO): NO